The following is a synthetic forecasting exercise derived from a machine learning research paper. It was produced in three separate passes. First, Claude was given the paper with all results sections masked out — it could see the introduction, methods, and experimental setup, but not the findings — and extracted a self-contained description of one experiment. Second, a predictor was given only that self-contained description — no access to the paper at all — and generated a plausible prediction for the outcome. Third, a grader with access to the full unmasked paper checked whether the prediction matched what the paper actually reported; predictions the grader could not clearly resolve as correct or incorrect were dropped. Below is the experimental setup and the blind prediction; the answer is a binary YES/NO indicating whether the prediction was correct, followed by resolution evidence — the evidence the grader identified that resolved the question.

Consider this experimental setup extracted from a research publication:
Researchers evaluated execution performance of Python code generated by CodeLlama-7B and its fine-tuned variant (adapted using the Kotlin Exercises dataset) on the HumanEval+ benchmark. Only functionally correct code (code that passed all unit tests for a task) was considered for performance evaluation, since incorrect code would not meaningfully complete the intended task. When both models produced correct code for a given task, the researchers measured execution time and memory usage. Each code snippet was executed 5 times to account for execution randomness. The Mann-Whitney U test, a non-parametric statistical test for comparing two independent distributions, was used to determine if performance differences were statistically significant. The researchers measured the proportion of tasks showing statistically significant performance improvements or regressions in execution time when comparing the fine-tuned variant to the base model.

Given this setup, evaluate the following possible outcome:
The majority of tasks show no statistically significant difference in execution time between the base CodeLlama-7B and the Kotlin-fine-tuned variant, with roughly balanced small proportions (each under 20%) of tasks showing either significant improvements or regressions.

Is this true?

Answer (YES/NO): NO